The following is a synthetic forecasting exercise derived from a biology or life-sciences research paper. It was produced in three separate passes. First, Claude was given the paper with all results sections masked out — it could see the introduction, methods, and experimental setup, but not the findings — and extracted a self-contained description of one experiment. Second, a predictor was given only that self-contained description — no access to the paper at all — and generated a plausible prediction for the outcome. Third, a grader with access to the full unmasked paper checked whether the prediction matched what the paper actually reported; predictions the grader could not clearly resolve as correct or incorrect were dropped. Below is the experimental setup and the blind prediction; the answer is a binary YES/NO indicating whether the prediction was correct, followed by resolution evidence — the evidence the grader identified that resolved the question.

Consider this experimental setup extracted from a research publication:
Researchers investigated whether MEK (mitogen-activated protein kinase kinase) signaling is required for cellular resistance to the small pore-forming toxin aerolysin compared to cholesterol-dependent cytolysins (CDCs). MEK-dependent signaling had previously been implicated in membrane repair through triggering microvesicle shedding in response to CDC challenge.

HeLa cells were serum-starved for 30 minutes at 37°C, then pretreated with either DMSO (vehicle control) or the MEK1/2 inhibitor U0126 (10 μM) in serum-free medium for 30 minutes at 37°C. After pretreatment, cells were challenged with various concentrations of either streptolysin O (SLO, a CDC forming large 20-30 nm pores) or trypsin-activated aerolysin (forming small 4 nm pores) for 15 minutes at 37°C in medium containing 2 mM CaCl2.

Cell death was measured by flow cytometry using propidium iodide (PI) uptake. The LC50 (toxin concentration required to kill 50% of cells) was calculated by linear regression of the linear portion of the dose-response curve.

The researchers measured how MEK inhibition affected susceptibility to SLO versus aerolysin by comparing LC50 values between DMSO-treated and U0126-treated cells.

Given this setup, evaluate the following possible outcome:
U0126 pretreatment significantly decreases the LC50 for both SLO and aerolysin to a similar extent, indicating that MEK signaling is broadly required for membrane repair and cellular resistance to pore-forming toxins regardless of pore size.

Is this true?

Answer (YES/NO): NO